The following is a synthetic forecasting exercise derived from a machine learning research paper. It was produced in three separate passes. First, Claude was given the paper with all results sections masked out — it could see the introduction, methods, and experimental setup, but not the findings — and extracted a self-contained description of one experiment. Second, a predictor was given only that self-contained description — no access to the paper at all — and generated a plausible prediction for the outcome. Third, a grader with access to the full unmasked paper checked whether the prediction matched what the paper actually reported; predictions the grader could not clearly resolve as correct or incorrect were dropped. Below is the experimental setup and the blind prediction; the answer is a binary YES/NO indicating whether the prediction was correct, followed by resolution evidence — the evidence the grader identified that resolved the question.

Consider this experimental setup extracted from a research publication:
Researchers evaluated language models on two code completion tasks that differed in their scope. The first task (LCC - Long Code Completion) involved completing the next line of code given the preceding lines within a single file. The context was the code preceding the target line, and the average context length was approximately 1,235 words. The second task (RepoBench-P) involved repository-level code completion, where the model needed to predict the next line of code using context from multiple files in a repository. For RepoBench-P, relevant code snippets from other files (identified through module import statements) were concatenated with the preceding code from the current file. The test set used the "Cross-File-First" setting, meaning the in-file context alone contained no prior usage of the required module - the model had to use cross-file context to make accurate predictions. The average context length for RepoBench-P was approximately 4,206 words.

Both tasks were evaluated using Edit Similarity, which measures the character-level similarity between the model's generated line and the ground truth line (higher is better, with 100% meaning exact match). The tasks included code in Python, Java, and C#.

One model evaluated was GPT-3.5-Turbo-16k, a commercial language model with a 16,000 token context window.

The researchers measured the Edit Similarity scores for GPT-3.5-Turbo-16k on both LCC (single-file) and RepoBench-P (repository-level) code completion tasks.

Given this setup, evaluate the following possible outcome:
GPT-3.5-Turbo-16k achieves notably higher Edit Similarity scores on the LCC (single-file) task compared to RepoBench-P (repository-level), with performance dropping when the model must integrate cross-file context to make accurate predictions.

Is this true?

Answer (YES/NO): NO